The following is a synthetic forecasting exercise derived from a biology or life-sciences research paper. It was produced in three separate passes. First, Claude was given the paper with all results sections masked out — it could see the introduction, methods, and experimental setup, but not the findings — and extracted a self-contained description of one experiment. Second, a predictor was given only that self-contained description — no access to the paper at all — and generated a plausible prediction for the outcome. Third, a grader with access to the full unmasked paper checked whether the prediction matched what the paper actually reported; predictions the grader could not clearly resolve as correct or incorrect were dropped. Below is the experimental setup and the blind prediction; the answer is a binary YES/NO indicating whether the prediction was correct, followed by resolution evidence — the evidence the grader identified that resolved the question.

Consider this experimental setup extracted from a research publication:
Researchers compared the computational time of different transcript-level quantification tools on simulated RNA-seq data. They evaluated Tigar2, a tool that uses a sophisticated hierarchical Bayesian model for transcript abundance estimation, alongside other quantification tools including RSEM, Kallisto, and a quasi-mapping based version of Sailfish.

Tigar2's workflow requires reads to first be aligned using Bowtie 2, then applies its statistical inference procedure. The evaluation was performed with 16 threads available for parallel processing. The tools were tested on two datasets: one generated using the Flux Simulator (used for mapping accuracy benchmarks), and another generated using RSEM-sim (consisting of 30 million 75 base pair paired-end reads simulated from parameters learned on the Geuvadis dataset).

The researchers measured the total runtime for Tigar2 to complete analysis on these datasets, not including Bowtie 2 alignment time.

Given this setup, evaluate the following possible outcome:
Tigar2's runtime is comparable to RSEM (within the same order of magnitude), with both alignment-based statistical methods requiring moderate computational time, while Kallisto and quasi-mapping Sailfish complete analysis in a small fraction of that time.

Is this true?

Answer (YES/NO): NO